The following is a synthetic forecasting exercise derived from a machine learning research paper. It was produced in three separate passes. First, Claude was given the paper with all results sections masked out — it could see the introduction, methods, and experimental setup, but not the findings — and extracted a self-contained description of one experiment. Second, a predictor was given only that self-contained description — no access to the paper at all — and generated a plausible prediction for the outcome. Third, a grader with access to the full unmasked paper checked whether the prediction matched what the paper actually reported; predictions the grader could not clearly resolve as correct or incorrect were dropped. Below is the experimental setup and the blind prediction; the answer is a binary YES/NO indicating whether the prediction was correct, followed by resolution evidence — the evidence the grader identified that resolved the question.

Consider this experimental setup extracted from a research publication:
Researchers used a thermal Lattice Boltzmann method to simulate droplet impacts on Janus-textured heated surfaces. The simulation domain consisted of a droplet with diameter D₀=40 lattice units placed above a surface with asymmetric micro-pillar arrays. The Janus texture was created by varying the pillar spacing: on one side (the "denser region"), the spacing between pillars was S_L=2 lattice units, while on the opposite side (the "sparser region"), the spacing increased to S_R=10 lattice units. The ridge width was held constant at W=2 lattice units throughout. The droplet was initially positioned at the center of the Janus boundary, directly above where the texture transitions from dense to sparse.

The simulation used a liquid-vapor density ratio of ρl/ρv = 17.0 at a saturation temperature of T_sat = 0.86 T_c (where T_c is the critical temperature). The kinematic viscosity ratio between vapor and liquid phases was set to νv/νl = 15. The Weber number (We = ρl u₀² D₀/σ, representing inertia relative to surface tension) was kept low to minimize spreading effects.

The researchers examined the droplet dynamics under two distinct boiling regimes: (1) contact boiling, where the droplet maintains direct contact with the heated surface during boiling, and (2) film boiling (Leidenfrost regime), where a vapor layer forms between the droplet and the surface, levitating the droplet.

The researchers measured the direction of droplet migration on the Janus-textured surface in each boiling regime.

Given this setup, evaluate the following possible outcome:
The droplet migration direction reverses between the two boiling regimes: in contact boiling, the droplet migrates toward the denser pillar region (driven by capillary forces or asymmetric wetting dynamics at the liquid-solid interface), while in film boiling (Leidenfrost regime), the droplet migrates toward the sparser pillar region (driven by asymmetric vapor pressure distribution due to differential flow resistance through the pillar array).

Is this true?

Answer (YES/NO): YES